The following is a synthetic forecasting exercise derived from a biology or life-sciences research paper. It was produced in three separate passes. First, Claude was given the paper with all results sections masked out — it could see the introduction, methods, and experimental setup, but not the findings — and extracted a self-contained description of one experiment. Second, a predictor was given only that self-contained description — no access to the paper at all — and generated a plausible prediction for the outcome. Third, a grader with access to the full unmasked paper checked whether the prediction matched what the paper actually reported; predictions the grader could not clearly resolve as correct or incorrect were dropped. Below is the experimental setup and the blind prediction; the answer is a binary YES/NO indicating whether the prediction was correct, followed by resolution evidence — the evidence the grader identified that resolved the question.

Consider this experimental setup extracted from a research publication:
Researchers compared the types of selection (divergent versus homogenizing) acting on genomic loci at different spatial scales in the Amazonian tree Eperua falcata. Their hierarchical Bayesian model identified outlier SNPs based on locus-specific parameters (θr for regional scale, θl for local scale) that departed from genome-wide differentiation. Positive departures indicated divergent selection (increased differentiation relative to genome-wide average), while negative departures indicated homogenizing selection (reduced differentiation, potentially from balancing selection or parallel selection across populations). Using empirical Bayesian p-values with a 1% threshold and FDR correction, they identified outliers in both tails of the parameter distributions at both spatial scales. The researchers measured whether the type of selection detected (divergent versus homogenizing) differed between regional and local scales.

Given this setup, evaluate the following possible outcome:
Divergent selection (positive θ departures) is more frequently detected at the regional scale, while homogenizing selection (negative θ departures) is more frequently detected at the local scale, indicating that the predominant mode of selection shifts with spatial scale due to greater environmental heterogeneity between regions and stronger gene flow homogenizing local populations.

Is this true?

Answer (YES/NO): NO